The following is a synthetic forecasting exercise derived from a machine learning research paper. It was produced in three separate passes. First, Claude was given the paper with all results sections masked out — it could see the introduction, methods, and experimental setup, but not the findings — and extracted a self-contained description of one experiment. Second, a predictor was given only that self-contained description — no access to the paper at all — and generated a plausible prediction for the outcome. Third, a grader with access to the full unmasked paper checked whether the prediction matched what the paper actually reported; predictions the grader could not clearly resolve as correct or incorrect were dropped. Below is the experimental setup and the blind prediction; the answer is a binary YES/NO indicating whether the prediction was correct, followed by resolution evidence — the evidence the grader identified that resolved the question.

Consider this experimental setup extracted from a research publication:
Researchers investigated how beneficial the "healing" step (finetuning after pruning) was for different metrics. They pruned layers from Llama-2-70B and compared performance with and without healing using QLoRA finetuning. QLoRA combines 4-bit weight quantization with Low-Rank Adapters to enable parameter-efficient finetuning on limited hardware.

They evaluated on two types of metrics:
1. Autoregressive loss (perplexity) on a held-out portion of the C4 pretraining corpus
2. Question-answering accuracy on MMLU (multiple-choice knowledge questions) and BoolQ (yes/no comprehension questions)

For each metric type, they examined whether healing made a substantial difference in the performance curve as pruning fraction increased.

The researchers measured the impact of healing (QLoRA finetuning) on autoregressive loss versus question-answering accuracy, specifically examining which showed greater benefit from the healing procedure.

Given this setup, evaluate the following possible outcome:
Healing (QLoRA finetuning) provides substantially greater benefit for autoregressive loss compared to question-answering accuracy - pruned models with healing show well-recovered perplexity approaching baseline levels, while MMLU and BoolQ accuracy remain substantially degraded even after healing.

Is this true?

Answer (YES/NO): NO